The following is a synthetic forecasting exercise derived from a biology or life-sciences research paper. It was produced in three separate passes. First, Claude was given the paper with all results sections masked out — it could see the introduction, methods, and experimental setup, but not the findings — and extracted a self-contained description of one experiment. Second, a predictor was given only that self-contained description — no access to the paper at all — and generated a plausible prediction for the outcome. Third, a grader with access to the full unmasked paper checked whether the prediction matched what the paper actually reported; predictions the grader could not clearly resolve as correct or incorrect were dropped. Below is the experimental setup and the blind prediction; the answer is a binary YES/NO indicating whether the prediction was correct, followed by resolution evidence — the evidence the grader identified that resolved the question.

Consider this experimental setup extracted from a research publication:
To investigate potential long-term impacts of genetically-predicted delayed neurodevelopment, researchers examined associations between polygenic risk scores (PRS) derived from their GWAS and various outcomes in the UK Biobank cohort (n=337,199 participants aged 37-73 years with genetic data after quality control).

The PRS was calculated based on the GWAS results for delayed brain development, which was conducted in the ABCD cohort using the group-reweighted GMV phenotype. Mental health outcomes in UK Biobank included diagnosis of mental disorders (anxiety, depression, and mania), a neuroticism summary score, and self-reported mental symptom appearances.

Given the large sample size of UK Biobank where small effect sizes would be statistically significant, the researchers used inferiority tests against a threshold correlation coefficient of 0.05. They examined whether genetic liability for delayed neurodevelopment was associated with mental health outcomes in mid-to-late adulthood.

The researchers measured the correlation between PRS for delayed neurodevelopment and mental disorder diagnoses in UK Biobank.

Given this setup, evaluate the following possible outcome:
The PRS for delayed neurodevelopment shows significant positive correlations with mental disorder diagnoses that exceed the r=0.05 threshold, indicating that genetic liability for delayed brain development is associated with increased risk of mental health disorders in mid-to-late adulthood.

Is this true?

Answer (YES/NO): NO